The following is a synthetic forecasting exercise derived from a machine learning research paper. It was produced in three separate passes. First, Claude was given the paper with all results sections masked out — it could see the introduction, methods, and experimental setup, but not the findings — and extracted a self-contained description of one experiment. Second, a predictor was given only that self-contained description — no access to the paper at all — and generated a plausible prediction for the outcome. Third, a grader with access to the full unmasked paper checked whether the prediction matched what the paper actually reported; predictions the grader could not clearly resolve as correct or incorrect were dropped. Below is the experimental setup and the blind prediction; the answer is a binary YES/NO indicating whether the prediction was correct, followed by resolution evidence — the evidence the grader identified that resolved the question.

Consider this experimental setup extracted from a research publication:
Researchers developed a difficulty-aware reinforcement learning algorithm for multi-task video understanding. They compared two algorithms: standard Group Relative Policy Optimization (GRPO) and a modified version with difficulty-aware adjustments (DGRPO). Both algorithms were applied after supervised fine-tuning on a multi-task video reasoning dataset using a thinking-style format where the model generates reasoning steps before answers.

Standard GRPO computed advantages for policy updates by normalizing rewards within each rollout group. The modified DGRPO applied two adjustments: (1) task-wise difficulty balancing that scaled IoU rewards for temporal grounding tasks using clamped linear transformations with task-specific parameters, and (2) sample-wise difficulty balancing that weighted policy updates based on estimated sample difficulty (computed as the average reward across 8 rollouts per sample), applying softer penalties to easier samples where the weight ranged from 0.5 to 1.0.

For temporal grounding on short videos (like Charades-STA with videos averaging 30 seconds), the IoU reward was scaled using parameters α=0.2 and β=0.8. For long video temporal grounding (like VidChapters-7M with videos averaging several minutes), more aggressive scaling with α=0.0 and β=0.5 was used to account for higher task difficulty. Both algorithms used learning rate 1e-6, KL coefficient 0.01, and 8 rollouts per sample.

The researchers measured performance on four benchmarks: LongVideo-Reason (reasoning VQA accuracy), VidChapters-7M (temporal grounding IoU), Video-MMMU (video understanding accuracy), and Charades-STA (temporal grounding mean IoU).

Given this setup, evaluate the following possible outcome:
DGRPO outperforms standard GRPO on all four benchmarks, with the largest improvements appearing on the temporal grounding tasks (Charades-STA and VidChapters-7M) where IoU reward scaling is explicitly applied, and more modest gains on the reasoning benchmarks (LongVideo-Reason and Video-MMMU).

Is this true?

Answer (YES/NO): NO